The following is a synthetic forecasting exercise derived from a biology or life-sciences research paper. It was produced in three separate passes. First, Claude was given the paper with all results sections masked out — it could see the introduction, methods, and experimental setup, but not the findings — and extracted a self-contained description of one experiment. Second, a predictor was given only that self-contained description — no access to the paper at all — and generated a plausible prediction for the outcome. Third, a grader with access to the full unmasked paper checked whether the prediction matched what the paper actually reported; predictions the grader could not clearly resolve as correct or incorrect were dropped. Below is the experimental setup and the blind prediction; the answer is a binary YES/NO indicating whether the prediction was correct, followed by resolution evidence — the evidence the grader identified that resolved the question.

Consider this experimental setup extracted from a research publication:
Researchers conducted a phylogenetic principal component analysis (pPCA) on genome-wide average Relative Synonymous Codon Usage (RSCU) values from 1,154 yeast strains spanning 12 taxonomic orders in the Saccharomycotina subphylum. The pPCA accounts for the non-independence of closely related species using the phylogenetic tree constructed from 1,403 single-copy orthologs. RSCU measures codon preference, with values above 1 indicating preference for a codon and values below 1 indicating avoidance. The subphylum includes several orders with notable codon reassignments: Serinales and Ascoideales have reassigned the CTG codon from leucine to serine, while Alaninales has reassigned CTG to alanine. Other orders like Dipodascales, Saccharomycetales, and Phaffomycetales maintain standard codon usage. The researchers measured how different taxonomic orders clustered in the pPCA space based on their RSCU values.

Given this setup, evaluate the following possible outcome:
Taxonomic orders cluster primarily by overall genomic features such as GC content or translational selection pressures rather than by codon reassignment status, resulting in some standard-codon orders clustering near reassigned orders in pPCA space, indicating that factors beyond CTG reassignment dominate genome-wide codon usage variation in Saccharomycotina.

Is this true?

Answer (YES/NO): YES